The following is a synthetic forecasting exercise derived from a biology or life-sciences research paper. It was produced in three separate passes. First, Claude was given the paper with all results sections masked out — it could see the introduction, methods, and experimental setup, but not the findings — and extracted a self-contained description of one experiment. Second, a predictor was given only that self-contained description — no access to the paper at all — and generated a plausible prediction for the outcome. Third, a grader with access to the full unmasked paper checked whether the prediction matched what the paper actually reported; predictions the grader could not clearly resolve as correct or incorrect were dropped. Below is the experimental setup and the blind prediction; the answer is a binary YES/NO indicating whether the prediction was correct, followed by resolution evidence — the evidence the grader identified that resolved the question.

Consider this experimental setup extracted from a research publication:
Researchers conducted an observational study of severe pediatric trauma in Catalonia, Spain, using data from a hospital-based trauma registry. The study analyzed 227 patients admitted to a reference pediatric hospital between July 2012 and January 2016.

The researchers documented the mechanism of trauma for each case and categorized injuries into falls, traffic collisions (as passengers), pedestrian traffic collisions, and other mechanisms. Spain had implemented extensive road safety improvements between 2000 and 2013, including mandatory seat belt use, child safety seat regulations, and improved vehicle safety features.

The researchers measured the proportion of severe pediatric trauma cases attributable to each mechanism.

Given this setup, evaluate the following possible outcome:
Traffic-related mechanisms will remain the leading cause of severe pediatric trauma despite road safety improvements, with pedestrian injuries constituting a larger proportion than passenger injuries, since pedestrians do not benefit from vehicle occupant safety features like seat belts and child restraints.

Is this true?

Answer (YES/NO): NO